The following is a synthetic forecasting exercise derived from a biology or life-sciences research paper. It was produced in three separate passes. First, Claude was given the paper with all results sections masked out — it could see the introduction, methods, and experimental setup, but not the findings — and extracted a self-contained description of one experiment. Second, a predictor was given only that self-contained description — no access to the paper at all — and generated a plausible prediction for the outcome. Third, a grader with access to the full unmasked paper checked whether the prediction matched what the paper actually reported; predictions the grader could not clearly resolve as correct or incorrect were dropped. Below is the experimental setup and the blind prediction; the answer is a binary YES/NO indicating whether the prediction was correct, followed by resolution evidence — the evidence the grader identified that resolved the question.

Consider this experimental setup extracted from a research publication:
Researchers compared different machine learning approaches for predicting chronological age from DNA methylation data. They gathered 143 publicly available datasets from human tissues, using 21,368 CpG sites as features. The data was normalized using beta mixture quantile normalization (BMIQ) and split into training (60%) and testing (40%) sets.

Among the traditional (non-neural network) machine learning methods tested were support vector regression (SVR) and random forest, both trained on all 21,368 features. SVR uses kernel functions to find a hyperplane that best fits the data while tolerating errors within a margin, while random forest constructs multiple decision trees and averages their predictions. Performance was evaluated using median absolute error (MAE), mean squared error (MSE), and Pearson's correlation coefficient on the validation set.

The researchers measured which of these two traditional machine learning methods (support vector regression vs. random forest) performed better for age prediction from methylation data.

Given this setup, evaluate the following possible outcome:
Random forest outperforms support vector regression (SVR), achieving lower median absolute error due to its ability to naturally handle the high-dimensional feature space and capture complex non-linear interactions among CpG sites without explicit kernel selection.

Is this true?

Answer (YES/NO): YES